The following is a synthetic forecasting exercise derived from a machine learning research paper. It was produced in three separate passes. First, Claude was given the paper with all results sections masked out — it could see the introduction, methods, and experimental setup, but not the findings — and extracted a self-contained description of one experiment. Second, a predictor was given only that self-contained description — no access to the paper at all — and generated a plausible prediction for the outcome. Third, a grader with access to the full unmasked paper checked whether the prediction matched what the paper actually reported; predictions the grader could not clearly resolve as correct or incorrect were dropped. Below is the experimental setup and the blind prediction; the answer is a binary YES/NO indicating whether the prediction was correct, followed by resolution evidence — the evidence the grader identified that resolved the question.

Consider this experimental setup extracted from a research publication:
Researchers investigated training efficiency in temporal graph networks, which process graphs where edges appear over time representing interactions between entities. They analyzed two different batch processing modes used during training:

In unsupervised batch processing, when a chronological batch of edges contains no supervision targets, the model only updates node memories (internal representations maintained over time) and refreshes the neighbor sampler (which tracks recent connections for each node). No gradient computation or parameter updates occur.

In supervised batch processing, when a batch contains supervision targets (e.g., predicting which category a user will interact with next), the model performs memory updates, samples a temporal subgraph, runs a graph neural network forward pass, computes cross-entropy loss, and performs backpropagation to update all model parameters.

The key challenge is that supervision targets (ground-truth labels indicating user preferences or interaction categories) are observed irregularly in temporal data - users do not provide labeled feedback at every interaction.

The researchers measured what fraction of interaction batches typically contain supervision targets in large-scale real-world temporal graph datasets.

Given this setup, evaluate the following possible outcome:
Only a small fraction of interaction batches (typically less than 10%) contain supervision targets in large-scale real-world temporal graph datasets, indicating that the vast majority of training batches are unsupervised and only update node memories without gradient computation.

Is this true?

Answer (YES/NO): YES